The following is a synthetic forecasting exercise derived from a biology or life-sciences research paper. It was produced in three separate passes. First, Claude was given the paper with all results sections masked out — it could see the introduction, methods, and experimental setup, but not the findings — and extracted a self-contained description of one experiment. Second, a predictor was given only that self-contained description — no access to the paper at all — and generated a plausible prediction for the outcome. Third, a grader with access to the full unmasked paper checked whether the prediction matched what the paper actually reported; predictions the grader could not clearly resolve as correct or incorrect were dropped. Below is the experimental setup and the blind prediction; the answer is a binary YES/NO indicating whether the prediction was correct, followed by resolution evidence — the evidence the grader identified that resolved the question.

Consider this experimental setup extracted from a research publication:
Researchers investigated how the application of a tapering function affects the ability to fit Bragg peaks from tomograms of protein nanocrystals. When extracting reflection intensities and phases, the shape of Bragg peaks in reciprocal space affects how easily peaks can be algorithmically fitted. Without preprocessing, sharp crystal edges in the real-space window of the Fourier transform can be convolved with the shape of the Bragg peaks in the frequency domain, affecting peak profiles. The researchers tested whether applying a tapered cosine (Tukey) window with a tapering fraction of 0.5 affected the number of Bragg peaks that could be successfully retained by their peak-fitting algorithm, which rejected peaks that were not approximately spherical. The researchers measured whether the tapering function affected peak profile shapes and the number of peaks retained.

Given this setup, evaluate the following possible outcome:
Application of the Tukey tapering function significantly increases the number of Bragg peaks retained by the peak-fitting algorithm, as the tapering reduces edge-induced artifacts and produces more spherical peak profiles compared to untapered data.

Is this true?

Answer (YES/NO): YES